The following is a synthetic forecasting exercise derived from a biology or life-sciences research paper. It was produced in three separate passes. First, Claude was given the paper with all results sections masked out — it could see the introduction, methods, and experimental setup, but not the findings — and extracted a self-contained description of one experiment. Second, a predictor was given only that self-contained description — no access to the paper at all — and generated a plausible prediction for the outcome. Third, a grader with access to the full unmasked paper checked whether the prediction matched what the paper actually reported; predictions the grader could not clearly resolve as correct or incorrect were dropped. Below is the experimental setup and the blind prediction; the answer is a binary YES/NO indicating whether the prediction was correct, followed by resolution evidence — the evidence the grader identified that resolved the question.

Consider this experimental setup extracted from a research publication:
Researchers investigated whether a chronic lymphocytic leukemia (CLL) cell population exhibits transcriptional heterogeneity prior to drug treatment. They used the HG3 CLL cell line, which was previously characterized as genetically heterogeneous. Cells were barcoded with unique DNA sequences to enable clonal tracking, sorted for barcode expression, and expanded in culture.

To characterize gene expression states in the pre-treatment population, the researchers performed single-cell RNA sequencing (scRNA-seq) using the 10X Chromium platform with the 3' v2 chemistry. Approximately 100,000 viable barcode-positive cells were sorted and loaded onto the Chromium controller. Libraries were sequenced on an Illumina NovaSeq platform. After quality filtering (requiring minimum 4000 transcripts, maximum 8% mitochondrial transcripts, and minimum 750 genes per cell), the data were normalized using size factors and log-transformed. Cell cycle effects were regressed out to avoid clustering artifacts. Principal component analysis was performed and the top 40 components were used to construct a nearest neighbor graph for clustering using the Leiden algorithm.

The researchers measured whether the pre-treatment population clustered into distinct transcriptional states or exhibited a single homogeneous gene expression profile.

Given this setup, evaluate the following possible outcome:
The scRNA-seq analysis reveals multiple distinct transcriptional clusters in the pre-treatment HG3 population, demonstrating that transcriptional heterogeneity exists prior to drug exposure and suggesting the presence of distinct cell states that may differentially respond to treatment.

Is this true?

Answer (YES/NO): YES